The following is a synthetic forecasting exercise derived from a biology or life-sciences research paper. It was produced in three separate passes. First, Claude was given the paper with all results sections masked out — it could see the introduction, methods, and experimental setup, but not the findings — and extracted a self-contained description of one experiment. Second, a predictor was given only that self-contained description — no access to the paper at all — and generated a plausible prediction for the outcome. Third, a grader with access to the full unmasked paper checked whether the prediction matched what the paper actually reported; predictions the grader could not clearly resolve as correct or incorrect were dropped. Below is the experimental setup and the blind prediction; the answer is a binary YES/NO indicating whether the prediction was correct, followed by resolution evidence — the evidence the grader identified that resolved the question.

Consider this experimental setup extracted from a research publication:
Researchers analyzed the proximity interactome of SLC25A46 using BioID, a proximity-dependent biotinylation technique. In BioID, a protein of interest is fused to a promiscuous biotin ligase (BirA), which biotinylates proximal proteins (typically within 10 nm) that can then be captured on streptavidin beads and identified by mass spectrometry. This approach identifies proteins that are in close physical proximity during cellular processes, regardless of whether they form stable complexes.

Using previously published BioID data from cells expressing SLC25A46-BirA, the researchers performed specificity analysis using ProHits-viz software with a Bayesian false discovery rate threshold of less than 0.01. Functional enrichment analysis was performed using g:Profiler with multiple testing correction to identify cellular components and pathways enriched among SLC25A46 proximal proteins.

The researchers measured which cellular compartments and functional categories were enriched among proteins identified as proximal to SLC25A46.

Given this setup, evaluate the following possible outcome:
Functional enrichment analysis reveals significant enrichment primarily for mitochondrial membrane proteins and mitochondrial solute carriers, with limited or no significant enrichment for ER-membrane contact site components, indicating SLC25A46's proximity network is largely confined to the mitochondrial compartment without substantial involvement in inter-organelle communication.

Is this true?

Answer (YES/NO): NO